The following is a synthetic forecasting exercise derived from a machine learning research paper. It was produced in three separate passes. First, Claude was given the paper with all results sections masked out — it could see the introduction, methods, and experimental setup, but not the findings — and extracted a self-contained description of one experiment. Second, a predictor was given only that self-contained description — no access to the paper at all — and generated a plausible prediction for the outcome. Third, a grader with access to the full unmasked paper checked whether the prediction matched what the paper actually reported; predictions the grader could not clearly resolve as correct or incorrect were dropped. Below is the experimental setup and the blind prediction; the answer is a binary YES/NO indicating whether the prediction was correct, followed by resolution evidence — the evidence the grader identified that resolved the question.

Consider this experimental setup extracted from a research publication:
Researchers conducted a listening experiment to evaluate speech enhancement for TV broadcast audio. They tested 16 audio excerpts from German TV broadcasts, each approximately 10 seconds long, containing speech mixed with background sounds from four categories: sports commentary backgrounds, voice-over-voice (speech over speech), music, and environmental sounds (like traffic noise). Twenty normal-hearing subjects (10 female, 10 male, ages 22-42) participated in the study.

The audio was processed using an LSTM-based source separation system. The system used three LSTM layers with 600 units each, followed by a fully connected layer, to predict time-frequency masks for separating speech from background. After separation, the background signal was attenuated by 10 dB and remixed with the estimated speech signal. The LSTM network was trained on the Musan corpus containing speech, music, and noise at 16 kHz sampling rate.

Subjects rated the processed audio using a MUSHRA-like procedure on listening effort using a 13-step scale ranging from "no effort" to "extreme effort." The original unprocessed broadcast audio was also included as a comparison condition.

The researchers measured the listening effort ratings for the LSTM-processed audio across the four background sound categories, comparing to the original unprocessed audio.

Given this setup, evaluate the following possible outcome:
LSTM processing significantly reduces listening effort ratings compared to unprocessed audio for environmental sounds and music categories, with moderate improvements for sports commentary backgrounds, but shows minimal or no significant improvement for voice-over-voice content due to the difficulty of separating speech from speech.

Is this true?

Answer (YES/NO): NO